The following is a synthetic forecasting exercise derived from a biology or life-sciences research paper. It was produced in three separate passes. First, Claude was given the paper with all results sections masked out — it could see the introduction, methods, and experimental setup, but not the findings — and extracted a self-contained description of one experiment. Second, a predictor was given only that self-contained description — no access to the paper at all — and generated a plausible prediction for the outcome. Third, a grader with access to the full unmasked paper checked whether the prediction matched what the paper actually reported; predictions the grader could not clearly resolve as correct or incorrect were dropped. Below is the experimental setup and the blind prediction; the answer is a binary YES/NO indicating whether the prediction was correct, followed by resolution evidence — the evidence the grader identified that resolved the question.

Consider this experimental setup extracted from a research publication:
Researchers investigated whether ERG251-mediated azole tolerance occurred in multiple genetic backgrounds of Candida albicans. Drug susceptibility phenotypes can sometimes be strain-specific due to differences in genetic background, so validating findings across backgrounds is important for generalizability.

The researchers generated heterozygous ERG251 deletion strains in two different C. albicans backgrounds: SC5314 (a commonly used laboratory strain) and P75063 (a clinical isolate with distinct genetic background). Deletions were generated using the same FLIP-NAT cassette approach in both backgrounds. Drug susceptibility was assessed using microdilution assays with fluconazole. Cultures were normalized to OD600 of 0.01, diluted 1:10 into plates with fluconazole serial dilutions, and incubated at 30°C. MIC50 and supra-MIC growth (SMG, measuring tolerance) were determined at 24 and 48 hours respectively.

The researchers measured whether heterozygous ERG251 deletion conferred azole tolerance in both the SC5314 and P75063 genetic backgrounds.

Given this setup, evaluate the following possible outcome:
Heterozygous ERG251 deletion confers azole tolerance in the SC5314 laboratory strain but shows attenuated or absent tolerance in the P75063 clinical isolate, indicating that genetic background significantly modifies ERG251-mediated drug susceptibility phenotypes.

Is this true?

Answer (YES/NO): NO